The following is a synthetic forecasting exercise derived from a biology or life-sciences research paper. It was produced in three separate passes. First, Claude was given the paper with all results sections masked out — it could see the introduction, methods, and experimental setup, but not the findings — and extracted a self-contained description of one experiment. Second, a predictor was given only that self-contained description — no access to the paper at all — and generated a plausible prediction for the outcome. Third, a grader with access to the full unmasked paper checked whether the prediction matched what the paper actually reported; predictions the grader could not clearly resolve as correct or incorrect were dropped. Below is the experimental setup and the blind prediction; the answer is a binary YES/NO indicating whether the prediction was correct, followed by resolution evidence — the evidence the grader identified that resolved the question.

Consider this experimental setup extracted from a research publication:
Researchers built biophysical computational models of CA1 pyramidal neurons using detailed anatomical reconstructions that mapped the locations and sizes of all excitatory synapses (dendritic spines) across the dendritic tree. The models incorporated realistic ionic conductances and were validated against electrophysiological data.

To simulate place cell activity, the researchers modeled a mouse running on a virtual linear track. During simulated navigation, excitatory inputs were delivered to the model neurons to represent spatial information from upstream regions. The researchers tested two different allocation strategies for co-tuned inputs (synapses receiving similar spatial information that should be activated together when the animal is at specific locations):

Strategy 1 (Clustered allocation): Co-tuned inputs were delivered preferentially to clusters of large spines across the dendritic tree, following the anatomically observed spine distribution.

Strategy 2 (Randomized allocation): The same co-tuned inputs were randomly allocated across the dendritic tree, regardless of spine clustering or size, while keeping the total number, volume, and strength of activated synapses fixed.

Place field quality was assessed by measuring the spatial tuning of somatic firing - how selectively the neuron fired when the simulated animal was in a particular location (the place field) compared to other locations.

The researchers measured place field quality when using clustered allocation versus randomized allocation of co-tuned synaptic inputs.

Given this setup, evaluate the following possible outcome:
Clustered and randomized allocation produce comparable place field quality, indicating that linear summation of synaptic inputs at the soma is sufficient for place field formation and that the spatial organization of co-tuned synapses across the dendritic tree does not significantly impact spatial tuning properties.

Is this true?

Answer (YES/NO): NO